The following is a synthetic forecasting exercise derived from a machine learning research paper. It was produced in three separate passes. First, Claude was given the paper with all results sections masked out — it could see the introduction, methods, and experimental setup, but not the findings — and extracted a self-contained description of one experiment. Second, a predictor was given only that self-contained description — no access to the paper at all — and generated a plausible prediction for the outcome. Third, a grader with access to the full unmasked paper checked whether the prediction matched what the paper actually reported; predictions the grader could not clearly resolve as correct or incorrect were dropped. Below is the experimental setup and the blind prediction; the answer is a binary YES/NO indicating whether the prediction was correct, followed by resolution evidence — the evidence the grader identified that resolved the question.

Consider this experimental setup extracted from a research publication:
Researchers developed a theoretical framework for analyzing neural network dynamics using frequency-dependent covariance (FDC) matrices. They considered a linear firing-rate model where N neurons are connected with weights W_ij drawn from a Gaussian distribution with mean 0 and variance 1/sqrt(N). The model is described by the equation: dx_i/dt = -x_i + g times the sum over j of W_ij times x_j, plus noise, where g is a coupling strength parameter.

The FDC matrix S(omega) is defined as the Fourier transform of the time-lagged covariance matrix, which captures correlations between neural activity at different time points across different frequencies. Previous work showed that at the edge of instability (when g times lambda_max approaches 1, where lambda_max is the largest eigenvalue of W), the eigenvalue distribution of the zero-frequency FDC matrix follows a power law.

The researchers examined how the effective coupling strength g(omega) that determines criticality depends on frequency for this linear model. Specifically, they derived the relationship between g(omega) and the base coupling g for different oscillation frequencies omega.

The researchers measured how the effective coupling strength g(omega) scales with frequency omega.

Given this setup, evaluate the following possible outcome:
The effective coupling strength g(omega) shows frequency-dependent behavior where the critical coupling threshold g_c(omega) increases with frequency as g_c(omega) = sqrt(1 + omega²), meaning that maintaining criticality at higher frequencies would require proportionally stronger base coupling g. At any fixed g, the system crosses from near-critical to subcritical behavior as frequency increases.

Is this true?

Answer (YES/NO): NO